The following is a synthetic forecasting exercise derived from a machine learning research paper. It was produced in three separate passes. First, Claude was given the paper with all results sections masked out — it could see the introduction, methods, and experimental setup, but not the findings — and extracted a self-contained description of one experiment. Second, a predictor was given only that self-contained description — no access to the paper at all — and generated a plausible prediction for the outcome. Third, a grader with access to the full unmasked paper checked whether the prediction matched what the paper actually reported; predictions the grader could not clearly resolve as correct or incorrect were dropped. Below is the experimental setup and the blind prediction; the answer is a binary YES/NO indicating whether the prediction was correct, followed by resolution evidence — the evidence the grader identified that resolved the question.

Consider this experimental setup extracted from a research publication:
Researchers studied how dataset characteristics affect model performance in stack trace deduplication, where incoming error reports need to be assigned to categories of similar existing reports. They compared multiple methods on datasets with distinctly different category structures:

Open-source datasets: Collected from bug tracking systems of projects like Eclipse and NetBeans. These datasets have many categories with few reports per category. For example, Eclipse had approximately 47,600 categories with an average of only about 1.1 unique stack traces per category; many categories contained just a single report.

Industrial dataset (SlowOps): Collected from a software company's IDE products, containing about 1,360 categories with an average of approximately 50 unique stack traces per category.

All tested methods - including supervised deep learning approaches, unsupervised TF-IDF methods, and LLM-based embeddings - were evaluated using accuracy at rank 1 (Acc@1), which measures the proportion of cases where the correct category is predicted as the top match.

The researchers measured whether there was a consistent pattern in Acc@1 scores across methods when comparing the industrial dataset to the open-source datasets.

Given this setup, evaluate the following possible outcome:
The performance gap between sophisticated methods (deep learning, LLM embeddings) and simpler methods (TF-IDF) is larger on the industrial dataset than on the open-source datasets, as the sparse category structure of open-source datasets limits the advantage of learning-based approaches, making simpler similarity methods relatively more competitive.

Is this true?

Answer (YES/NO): NO